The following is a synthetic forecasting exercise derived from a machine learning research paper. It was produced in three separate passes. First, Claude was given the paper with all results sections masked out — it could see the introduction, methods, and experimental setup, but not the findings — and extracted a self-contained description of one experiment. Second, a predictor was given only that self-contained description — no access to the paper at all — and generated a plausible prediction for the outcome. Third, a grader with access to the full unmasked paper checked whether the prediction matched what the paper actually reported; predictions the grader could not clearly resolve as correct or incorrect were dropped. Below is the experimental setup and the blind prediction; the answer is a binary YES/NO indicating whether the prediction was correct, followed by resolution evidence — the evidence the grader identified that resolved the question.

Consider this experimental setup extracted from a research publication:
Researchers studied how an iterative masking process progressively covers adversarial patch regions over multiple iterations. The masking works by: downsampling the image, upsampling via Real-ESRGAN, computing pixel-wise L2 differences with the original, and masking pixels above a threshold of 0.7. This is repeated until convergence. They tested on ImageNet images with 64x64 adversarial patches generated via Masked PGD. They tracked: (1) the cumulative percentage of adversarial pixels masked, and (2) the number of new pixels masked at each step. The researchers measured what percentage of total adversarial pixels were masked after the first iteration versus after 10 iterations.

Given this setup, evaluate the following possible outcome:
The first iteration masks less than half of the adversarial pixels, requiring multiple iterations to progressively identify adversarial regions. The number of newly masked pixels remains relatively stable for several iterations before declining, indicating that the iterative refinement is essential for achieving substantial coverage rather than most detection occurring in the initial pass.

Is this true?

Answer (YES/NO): NO